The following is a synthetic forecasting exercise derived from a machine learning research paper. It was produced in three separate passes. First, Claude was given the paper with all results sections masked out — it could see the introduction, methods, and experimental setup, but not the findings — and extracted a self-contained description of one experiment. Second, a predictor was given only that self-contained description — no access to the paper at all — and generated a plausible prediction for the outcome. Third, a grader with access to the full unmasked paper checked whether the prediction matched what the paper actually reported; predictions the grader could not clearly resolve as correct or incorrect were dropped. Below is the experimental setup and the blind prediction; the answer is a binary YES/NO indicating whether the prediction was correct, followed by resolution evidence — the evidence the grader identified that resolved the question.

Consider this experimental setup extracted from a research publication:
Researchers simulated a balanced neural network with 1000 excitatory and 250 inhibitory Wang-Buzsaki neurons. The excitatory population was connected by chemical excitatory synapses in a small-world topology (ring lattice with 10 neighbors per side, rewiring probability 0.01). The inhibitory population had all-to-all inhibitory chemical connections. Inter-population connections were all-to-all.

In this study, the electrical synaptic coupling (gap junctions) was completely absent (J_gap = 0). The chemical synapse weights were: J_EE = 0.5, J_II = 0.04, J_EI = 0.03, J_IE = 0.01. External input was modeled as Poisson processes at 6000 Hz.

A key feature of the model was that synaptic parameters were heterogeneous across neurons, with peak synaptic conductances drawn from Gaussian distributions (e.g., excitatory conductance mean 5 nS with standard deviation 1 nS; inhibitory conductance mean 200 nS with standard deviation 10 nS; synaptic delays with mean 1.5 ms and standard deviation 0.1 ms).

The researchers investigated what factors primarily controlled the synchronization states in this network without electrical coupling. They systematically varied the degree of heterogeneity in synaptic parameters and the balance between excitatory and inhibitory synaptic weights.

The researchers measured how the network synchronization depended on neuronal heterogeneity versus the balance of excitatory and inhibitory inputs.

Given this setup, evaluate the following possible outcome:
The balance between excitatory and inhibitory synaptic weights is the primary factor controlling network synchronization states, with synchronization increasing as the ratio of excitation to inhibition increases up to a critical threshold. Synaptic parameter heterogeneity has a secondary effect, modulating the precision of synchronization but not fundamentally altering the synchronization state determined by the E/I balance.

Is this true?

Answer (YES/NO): NO